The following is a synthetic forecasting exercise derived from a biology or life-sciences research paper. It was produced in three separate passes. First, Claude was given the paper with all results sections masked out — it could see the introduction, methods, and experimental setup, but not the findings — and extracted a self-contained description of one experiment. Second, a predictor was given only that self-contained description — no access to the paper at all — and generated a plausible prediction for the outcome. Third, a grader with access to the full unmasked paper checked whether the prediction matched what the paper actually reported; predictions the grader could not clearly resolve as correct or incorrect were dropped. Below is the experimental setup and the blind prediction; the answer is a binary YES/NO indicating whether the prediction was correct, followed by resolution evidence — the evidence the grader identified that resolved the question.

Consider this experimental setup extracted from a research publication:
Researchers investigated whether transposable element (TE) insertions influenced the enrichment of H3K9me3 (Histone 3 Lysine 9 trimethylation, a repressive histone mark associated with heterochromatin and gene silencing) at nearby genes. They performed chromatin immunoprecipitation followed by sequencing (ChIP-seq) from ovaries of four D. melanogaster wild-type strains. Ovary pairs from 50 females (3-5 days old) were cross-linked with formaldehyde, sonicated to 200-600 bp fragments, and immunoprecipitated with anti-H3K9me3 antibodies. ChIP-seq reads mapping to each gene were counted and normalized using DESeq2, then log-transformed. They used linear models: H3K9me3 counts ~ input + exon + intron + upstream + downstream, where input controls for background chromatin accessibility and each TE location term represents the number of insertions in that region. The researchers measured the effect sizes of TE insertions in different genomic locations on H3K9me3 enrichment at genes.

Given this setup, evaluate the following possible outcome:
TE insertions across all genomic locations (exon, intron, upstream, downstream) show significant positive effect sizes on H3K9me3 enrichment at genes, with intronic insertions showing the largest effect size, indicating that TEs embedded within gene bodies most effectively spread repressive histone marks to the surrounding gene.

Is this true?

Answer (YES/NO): NO